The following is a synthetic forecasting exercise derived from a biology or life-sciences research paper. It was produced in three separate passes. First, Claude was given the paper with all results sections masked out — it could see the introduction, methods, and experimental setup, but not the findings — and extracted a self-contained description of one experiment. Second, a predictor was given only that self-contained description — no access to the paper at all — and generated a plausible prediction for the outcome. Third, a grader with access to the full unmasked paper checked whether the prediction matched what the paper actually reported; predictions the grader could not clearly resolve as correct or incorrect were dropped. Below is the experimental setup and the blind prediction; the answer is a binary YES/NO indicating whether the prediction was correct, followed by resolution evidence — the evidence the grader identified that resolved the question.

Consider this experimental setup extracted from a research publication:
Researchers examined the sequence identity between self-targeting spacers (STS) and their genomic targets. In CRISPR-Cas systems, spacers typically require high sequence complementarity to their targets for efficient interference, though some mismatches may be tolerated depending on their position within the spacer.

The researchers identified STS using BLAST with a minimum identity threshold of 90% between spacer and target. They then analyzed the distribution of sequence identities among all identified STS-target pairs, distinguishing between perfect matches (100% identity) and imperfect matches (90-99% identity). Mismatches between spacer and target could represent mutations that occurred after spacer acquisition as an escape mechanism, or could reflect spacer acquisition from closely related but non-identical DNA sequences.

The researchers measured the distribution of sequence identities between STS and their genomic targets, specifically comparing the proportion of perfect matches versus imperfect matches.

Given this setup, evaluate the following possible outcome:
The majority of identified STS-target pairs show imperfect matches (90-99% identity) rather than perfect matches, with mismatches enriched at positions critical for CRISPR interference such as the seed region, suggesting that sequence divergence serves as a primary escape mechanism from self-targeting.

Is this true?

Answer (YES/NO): NO